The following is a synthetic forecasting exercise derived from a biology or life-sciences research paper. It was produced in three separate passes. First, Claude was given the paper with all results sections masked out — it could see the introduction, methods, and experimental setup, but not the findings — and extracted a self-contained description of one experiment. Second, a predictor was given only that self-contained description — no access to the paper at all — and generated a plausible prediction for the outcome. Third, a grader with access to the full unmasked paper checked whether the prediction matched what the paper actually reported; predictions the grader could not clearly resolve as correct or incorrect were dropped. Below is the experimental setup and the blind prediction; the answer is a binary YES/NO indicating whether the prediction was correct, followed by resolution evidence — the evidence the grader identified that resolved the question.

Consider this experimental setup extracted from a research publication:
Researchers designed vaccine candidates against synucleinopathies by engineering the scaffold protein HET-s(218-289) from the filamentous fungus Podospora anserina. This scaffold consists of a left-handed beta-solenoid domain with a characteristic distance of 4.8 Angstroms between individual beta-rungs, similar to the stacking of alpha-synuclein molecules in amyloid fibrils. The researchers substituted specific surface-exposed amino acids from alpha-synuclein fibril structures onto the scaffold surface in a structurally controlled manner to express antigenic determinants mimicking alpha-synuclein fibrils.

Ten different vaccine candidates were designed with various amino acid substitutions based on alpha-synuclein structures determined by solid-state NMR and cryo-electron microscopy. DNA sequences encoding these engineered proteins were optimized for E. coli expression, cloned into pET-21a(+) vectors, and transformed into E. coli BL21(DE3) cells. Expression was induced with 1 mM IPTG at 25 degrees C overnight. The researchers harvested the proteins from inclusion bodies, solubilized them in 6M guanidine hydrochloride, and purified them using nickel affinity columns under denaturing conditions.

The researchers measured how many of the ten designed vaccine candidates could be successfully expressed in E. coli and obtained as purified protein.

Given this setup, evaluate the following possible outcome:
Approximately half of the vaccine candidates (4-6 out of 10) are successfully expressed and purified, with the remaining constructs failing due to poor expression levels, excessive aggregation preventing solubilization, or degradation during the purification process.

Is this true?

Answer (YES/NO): YES